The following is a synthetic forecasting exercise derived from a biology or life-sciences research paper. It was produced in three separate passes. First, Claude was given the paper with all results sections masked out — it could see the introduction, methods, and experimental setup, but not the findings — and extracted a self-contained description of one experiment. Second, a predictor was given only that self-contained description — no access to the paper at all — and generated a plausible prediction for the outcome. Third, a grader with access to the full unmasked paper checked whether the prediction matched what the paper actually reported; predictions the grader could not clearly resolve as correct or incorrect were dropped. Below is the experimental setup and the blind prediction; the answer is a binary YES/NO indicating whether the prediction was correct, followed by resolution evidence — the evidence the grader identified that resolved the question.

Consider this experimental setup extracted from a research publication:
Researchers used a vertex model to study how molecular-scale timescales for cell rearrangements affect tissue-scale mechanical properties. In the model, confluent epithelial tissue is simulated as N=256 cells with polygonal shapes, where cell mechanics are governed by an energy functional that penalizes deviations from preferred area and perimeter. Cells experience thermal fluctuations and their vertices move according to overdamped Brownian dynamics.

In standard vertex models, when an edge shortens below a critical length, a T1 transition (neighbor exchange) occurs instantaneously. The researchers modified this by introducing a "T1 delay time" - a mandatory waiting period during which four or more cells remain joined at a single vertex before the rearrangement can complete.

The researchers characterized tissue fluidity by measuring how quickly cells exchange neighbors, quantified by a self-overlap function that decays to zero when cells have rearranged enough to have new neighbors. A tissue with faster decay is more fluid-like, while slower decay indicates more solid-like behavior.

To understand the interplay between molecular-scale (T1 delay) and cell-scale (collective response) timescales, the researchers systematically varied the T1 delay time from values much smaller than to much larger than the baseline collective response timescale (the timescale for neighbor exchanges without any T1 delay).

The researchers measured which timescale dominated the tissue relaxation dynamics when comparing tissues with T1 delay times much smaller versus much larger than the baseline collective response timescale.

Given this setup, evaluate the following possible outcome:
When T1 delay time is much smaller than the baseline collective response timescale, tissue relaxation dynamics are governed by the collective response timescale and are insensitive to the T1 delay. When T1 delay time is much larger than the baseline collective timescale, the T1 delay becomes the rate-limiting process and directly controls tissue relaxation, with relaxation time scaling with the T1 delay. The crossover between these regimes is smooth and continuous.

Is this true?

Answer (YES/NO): YES